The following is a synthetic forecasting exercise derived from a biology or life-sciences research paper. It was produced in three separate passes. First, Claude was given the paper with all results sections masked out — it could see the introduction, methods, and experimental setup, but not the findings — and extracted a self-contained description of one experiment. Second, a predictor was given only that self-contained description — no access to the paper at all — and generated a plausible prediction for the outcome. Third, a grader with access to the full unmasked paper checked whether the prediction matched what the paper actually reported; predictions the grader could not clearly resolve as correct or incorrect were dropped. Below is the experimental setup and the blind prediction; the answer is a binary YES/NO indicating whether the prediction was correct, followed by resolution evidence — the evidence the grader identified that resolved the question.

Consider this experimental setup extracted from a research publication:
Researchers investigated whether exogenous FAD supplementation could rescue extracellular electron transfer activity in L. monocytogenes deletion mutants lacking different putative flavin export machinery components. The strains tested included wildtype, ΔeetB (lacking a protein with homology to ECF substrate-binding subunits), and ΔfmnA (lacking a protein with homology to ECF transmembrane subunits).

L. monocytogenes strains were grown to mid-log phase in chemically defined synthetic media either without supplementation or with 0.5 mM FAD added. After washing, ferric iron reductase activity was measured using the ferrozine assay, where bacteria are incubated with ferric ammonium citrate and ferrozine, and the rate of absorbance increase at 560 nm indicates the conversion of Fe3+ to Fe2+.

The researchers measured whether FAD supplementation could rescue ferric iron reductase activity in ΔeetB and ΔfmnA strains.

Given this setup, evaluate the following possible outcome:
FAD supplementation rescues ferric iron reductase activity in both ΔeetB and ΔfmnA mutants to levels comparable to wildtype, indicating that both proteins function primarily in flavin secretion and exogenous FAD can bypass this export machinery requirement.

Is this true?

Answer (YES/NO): NO